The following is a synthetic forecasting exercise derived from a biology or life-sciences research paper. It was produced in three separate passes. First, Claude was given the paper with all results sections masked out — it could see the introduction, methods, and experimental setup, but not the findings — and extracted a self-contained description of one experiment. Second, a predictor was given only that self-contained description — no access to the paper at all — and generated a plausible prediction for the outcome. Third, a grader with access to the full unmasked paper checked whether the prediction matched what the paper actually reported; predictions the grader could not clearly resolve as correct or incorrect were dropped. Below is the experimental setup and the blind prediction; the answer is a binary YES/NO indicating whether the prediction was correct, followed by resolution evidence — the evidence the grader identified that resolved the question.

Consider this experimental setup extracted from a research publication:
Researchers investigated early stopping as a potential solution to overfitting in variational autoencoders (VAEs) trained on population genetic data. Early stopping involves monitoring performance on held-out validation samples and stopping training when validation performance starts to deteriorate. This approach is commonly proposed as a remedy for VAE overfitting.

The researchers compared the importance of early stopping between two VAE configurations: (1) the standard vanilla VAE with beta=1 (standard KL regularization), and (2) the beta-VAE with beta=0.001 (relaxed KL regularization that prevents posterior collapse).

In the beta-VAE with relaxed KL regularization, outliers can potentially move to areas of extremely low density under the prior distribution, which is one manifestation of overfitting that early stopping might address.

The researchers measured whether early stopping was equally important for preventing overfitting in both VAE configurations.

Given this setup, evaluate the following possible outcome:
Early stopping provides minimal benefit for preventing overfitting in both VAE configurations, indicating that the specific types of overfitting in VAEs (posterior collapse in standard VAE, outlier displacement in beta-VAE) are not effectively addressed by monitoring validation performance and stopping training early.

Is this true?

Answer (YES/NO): NO